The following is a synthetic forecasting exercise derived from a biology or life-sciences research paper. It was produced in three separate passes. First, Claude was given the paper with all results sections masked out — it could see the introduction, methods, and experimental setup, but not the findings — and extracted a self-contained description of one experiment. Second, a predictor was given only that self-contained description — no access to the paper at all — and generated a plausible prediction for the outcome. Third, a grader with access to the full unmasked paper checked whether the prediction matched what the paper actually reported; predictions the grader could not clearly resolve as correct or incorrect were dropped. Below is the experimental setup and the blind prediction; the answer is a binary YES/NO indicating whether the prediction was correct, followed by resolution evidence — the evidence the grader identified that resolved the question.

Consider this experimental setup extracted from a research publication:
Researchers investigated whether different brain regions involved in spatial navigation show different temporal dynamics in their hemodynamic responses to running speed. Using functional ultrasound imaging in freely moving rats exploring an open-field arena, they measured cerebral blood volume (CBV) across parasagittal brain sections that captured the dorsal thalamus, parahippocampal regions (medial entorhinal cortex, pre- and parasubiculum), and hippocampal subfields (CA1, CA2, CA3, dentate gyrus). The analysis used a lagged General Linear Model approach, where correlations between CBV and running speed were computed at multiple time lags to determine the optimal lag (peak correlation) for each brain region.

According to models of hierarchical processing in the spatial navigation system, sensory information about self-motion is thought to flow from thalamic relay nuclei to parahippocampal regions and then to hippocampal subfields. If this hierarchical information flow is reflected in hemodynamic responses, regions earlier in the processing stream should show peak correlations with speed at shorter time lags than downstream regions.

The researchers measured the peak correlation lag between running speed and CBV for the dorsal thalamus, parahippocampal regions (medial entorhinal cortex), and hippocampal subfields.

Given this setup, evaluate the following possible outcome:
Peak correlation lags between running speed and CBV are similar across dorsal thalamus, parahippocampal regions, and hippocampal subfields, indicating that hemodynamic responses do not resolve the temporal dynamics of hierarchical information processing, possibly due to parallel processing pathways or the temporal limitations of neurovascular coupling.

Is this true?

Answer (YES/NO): NO